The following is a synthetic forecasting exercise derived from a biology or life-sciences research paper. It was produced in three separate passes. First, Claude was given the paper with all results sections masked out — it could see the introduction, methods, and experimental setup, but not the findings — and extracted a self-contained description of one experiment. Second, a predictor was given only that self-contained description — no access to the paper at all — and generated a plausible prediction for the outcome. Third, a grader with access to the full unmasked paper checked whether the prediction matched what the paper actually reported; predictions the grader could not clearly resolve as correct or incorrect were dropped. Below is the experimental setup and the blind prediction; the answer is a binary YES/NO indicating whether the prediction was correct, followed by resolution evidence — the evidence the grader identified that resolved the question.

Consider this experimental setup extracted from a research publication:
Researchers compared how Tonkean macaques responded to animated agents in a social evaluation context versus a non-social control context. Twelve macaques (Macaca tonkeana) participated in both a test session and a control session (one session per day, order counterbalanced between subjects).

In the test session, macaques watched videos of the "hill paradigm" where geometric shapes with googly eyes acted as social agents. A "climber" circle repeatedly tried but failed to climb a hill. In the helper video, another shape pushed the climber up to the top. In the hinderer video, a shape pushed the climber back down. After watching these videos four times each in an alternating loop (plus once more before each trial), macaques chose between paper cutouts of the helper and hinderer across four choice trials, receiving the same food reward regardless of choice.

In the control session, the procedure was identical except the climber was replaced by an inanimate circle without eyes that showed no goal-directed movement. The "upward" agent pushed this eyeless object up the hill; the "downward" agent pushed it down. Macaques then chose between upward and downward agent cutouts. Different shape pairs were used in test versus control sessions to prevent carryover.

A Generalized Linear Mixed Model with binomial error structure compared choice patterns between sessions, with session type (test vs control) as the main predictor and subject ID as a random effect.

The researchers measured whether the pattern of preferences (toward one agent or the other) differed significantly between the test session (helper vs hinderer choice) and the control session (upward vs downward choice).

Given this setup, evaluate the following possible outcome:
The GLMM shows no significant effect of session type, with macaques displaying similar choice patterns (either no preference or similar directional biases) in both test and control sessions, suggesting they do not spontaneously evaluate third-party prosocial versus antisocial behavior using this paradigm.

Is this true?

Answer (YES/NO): YES